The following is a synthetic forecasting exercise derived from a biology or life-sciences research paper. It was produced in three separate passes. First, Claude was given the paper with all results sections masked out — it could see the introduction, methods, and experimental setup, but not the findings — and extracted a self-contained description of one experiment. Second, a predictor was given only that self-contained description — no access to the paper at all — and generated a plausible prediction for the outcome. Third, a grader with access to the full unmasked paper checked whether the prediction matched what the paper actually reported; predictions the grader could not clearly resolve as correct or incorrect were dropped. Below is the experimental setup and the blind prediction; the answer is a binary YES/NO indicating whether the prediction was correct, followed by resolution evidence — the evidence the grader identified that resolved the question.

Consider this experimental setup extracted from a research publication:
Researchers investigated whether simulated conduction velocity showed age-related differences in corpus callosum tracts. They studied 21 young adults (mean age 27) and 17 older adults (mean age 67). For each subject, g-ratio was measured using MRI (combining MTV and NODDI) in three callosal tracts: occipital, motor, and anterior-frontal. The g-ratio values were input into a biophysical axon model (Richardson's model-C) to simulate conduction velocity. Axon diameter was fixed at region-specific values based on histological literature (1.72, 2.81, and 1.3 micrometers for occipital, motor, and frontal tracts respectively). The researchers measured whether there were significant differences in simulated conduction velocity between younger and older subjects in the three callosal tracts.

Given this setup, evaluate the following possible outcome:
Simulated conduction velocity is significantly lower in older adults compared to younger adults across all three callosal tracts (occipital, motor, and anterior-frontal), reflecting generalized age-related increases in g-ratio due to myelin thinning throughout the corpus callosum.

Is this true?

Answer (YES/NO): NO